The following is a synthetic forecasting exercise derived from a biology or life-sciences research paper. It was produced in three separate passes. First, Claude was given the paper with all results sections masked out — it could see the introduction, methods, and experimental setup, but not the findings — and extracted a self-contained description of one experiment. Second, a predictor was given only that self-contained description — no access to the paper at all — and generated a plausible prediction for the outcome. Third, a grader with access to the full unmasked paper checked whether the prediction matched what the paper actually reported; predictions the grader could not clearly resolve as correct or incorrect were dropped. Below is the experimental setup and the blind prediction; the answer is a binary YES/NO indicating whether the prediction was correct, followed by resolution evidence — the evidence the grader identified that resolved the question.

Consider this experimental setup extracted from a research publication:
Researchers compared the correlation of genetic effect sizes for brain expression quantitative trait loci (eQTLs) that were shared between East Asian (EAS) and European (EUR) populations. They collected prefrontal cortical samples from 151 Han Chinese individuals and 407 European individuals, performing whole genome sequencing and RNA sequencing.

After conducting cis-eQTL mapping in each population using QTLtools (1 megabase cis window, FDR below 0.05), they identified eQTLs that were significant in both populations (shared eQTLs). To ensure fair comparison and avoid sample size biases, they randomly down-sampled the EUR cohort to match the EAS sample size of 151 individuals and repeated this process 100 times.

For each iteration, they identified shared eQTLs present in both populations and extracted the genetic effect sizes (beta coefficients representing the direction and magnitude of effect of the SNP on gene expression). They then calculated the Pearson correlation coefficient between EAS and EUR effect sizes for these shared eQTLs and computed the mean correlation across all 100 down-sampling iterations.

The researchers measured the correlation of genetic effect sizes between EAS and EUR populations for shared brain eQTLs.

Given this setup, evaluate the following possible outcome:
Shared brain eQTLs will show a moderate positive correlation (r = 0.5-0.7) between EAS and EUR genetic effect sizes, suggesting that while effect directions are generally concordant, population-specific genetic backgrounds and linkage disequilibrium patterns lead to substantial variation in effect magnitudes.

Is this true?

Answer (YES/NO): NO